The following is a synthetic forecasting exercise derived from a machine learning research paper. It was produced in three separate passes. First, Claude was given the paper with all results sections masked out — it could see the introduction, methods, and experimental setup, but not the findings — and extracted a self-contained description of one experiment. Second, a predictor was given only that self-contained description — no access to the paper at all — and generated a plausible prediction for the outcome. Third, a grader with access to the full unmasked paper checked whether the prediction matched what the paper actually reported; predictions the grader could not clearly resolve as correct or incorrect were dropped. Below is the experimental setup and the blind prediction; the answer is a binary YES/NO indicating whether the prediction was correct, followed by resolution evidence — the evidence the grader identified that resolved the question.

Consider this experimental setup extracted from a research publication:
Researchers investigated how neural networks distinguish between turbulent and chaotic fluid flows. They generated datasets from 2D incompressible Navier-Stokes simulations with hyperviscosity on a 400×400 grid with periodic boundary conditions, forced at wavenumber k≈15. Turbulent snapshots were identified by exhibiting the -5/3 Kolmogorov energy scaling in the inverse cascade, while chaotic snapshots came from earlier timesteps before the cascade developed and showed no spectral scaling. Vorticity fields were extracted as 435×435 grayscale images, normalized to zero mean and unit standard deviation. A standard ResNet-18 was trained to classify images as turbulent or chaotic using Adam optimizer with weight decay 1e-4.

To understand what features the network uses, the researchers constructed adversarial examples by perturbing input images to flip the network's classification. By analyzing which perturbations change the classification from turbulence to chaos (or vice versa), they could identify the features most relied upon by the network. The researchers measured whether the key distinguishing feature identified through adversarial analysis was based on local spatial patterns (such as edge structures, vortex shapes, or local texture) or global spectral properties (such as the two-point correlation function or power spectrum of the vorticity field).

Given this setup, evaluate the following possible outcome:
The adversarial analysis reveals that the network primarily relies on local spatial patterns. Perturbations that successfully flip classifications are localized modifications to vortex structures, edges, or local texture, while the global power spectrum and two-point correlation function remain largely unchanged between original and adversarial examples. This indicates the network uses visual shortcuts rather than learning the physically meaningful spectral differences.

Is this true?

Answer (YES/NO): NO